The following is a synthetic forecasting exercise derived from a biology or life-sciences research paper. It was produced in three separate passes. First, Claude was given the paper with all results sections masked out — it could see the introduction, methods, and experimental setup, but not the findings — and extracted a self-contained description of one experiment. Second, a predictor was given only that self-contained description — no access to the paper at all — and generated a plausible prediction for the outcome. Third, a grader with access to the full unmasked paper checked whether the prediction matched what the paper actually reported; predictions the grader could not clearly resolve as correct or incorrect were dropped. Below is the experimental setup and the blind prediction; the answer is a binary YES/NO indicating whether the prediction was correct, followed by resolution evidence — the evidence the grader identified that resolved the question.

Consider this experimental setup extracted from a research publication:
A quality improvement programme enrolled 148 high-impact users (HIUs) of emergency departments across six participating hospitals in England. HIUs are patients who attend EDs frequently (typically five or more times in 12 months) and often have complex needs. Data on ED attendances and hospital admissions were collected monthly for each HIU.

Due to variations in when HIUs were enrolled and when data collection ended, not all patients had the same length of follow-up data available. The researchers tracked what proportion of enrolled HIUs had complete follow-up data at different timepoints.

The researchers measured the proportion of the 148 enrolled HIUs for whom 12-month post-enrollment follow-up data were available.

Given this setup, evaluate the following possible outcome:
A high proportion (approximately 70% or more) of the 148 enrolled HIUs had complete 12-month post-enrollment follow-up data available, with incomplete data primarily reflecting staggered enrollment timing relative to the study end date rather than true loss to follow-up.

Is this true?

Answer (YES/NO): NO